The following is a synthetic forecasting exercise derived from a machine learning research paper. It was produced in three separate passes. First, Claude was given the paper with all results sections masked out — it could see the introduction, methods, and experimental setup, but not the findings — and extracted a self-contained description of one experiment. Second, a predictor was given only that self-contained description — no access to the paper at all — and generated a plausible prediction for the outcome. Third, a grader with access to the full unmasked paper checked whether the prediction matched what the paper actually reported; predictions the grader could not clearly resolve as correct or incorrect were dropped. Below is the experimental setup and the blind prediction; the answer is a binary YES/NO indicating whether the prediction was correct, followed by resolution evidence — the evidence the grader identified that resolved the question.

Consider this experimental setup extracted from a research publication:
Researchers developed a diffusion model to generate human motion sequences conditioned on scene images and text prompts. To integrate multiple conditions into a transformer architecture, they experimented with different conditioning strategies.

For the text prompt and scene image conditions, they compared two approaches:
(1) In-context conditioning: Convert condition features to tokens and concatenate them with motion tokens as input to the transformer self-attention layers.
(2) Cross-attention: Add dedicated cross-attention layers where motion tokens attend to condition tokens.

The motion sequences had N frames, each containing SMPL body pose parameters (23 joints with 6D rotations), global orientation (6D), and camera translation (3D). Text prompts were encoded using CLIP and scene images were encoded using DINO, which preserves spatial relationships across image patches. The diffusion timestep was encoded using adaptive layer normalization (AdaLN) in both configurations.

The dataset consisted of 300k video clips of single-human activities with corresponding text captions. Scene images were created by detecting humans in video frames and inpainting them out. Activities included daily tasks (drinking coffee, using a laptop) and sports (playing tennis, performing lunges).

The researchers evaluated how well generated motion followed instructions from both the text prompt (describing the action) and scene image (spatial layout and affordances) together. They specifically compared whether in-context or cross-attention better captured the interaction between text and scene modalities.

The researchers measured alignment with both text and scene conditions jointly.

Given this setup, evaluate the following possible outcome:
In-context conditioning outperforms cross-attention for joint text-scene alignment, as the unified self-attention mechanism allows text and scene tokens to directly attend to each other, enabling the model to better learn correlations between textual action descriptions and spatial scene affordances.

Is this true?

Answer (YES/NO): YES